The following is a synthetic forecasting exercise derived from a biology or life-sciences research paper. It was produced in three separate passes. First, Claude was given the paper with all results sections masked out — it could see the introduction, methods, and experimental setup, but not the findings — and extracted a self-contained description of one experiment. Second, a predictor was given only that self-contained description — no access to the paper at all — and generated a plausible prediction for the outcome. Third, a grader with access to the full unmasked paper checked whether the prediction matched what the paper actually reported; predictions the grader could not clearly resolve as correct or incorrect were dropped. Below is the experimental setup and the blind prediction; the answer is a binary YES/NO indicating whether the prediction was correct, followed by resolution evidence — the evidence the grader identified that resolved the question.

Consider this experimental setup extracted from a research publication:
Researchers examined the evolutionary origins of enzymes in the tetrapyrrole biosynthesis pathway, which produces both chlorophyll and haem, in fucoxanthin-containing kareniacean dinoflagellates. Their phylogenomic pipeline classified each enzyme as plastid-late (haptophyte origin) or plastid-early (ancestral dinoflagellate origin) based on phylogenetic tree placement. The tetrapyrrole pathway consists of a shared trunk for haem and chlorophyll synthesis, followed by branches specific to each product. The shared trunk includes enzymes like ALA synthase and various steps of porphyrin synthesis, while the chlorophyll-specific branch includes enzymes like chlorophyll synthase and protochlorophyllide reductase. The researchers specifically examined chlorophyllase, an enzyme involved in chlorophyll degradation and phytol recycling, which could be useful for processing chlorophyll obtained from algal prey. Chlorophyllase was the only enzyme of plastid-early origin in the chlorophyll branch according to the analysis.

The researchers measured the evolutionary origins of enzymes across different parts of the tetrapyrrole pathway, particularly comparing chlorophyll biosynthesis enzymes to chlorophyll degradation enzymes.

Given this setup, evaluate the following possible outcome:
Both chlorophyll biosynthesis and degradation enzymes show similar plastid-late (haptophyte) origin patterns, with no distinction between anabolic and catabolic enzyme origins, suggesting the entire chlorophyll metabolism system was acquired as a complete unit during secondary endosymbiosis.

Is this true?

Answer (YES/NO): NO